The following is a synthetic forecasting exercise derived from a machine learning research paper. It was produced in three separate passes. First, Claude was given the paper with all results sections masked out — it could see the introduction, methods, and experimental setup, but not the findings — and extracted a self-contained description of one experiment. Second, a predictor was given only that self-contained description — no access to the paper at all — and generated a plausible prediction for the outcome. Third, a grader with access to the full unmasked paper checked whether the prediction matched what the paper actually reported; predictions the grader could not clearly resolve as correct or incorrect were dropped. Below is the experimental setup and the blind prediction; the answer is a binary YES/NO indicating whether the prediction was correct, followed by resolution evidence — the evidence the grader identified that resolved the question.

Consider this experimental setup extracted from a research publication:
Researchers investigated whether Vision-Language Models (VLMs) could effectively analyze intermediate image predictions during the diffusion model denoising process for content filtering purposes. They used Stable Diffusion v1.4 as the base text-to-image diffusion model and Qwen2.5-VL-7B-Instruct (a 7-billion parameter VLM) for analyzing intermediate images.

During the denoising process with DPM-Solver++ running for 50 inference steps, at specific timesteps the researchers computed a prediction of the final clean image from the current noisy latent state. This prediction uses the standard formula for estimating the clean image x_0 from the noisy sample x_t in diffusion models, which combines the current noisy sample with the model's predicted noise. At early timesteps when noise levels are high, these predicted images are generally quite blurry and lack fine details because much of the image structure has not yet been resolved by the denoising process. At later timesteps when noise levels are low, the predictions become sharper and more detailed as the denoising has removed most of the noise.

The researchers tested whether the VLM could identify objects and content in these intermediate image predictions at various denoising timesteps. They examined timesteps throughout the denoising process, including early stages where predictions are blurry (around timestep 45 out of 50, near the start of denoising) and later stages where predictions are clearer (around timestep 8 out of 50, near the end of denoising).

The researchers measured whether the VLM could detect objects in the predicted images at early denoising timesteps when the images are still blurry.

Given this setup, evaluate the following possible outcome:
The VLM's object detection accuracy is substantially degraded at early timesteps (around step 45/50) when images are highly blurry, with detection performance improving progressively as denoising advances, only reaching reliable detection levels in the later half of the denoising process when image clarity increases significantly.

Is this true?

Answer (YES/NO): NO